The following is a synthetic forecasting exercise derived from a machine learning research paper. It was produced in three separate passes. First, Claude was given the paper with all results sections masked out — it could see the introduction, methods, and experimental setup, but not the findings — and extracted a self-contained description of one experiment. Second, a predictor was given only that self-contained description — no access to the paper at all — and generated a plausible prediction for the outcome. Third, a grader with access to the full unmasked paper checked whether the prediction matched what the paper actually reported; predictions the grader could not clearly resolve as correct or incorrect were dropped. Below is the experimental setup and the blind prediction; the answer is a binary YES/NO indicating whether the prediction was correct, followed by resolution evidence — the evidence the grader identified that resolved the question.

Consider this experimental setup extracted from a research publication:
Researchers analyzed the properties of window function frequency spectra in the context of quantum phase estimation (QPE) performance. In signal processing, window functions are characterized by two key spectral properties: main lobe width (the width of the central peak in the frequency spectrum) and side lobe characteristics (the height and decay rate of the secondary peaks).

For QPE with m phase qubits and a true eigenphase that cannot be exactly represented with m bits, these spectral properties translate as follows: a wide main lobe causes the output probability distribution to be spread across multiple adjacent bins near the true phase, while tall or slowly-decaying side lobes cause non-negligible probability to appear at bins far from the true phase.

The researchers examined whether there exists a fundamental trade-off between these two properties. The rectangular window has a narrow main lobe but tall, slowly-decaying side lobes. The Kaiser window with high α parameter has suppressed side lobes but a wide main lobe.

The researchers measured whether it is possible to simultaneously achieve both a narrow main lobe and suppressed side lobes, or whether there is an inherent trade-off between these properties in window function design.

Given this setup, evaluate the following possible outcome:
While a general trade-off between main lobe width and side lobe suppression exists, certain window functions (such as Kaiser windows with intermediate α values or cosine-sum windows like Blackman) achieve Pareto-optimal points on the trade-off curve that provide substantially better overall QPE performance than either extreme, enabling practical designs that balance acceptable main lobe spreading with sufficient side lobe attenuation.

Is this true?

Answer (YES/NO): YES